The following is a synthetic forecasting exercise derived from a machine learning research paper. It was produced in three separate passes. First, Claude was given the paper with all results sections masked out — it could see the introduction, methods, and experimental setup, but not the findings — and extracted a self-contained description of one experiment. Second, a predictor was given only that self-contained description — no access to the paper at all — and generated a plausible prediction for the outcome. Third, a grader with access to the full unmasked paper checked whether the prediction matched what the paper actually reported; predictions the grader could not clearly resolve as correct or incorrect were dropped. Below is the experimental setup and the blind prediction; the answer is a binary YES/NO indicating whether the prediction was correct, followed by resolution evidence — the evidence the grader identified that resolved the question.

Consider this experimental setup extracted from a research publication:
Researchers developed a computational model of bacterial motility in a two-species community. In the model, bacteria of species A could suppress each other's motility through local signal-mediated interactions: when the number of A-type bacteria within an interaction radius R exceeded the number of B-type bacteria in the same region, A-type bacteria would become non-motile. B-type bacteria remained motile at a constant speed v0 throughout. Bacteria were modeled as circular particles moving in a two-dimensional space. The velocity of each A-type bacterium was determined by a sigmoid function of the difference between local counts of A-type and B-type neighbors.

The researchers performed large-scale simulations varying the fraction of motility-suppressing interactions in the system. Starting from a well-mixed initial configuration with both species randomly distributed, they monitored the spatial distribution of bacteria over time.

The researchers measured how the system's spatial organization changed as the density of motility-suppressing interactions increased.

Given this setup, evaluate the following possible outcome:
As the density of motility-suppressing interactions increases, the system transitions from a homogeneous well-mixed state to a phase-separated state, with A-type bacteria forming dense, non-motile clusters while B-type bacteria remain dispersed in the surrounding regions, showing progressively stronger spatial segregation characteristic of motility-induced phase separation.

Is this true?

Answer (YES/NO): NO